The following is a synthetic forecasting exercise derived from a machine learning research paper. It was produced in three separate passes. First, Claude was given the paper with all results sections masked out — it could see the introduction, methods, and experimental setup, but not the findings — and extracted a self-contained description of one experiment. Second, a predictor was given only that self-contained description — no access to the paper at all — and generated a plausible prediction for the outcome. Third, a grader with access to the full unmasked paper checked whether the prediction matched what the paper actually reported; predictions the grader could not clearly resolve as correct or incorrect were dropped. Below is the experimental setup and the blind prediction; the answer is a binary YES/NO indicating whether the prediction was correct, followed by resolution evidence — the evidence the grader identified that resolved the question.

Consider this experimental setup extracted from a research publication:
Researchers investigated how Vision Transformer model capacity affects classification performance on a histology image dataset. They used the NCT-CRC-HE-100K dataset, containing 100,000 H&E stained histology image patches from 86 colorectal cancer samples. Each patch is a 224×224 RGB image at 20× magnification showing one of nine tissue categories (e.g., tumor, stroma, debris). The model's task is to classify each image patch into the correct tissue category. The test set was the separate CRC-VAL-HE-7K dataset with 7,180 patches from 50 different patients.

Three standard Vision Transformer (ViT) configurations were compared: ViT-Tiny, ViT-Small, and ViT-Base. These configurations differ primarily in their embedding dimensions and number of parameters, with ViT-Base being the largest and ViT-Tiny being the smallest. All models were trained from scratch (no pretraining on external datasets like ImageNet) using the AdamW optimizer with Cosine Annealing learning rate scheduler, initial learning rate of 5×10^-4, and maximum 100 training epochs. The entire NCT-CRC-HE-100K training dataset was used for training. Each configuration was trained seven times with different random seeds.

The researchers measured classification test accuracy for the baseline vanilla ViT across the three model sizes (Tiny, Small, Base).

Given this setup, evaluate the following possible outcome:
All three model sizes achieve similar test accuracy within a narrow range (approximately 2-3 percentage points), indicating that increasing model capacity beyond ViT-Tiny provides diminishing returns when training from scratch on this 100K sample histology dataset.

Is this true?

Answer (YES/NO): NO